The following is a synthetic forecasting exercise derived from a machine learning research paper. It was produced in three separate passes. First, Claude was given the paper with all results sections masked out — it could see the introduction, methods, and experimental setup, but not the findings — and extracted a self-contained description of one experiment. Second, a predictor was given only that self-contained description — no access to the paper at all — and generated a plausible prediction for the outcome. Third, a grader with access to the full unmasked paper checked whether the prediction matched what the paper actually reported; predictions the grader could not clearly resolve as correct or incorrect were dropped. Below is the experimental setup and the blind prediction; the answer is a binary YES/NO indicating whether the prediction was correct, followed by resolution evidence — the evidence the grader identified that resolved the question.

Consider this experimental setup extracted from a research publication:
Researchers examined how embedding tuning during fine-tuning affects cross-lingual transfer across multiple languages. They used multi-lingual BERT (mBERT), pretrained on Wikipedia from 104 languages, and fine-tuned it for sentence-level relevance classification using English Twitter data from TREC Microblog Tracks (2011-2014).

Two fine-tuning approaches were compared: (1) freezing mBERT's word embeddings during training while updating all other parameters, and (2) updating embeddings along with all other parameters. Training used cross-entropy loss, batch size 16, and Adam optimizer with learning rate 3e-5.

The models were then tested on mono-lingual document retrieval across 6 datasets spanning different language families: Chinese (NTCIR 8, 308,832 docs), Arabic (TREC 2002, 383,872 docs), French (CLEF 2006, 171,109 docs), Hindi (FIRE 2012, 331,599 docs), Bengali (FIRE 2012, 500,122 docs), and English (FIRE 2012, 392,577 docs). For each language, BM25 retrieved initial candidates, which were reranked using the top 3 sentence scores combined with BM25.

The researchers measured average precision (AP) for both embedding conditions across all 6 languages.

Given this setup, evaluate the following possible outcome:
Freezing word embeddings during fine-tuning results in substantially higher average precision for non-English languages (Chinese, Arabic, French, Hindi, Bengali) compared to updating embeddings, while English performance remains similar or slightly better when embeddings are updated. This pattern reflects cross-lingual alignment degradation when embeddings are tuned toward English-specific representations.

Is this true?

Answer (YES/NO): NO